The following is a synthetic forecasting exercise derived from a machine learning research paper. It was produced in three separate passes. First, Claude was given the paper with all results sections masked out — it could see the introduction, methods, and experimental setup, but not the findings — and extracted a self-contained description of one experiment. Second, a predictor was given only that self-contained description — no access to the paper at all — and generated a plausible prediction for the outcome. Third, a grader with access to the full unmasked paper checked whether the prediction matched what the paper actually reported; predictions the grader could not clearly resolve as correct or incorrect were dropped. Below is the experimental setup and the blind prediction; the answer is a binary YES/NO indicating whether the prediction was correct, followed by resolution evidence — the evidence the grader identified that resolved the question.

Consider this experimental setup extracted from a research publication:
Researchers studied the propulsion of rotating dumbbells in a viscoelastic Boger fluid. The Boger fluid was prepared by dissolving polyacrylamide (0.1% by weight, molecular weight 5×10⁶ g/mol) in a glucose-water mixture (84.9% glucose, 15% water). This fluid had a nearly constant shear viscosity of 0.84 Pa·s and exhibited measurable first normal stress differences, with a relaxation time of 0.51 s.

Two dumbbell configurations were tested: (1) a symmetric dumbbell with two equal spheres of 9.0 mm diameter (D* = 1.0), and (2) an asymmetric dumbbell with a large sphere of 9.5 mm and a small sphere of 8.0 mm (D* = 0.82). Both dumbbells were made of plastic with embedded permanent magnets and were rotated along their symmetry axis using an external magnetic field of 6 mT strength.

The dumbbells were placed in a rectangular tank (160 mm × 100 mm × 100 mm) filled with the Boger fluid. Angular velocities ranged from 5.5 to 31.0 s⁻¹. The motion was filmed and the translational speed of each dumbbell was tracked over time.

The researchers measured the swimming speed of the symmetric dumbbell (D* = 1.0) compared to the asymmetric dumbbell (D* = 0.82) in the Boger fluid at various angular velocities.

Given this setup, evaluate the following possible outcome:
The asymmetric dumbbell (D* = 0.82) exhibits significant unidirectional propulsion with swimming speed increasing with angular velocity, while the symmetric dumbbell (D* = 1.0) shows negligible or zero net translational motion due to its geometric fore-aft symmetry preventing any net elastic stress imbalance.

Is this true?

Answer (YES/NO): YES